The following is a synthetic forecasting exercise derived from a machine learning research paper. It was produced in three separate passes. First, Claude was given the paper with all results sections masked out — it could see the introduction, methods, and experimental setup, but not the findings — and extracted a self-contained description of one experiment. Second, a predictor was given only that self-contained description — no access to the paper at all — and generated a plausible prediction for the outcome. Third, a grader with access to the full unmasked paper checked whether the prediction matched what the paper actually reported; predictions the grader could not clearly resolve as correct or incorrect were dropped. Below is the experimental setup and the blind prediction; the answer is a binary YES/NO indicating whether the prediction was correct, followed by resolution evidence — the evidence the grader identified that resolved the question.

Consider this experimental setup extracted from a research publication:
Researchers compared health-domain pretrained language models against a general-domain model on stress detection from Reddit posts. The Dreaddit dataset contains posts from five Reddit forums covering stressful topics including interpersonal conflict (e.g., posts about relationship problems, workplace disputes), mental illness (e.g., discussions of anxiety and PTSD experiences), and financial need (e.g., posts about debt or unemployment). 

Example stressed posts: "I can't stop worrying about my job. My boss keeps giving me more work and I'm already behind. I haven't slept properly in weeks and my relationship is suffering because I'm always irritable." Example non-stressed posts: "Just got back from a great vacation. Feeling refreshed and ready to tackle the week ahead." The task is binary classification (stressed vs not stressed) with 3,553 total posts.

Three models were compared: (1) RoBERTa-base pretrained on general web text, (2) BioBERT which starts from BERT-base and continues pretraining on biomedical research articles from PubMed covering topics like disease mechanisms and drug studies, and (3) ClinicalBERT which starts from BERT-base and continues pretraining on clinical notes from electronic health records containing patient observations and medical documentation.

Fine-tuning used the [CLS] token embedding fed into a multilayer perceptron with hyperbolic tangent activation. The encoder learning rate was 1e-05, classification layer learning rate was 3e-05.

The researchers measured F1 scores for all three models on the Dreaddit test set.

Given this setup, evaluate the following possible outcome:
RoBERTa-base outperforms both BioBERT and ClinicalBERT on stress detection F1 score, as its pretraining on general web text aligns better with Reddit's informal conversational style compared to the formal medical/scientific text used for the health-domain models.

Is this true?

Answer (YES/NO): YES